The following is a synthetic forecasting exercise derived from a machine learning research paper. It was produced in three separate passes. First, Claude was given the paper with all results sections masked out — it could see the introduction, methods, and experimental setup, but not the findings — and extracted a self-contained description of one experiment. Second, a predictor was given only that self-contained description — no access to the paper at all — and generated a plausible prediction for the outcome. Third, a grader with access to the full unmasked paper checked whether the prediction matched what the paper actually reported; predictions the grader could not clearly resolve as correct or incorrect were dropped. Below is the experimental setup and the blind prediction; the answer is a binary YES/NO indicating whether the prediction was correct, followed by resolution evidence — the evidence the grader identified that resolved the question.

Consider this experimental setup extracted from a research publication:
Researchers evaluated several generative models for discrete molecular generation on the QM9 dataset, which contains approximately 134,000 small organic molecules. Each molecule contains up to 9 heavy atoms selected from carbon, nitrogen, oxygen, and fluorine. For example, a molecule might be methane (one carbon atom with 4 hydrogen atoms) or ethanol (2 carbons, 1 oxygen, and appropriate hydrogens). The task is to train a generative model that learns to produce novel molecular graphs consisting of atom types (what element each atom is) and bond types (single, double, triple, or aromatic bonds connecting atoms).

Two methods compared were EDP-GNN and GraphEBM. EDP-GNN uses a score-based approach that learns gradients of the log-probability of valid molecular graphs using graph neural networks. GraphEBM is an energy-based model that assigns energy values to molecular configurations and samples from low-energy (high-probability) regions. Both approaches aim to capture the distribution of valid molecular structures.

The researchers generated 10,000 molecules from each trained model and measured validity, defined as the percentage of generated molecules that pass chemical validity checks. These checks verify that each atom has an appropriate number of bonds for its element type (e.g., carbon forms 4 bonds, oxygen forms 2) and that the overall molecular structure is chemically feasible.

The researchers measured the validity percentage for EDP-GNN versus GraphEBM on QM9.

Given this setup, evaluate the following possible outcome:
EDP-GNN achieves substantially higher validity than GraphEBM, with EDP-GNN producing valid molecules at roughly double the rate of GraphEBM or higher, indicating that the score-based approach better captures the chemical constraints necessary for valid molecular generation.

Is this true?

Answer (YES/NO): YES